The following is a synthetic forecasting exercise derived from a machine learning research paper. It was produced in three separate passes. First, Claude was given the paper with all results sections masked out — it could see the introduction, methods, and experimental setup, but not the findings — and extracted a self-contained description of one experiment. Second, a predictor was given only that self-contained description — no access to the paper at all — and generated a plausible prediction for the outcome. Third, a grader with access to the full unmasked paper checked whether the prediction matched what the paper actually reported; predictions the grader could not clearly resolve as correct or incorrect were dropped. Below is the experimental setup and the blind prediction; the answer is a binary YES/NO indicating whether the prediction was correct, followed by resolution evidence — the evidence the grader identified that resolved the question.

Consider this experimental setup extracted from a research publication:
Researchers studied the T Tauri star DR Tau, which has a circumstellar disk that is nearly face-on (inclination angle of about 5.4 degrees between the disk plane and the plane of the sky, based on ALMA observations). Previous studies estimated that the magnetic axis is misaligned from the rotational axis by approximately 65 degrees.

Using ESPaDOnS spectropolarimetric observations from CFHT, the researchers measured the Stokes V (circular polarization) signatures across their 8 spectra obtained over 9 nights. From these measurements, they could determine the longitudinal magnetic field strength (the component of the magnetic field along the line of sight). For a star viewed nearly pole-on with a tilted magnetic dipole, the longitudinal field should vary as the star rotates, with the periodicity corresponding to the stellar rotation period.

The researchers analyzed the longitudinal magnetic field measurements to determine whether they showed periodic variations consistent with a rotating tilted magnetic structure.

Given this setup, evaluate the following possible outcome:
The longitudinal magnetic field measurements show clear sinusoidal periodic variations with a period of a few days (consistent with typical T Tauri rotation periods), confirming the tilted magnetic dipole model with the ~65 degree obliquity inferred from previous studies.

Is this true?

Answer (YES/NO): NO